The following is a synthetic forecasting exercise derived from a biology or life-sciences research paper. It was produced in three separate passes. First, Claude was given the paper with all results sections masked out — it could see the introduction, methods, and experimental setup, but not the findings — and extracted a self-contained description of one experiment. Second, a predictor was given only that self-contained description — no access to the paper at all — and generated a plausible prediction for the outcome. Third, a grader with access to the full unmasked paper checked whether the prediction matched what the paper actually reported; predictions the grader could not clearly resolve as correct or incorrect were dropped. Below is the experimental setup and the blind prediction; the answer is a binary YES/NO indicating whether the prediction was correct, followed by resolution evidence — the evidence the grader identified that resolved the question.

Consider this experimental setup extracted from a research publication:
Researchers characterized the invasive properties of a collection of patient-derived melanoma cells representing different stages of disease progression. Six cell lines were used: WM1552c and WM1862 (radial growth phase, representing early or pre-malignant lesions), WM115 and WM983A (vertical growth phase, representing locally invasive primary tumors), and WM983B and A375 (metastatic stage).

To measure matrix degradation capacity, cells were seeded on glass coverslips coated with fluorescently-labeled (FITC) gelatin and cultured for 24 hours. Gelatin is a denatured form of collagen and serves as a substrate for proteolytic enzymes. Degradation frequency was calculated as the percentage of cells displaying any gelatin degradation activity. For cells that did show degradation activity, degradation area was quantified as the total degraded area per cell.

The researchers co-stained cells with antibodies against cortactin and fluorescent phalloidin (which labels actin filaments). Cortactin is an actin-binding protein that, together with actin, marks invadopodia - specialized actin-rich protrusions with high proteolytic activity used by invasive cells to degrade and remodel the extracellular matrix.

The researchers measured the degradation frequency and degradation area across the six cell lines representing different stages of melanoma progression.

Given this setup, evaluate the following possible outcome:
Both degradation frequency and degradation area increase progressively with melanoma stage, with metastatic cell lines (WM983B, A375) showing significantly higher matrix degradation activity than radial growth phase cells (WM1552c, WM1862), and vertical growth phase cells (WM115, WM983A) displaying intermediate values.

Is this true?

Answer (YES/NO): NO